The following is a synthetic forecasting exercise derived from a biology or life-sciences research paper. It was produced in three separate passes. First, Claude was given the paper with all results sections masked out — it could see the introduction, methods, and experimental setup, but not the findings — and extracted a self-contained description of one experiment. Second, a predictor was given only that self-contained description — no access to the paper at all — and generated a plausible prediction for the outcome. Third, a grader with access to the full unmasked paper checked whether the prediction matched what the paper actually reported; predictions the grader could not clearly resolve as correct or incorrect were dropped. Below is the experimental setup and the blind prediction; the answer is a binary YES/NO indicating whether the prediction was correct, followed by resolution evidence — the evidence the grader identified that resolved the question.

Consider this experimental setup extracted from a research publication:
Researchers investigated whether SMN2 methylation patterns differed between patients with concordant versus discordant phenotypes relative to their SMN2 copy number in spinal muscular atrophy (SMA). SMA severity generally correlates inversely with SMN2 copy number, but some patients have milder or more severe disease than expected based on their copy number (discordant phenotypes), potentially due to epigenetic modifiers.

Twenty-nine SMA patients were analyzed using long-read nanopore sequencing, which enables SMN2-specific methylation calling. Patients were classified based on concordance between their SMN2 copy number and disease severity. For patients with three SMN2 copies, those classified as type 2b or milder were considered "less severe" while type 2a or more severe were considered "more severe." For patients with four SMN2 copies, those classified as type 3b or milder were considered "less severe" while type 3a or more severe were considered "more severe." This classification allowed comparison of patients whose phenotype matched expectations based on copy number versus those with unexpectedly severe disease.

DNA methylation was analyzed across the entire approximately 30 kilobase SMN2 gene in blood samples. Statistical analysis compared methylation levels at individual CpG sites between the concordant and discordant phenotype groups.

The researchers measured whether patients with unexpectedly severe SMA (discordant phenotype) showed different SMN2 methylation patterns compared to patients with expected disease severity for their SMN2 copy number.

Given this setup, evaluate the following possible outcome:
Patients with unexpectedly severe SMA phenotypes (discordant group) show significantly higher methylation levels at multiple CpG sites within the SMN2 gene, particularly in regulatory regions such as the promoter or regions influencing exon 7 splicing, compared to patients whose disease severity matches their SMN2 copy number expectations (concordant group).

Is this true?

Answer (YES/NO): NO